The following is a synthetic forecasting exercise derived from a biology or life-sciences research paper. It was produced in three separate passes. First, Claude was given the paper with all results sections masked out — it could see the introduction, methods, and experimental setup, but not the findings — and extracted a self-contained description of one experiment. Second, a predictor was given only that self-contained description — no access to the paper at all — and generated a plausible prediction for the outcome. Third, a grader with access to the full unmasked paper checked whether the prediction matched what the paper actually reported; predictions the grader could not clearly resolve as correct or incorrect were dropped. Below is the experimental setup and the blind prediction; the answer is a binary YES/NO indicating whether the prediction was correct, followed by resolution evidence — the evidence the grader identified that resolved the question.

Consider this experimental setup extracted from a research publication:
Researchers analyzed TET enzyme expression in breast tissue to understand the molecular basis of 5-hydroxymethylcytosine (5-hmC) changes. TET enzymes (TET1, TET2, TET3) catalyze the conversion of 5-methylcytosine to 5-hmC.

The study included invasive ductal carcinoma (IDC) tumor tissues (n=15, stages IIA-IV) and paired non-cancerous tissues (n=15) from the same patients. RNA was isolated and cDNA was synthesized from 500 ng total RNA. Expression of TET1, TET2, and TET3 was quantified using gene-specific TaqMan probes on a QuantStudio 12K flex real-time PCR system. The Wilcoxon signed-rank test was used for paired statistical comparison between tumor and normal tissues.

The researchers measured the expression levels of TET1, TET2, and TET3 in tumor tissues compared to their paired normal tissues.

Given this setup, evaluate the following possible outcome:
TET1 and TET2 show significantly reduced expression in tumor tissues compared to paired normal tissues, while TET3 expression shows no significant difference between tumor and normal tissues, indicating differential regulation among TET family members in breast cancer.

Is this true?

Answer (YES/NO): NO